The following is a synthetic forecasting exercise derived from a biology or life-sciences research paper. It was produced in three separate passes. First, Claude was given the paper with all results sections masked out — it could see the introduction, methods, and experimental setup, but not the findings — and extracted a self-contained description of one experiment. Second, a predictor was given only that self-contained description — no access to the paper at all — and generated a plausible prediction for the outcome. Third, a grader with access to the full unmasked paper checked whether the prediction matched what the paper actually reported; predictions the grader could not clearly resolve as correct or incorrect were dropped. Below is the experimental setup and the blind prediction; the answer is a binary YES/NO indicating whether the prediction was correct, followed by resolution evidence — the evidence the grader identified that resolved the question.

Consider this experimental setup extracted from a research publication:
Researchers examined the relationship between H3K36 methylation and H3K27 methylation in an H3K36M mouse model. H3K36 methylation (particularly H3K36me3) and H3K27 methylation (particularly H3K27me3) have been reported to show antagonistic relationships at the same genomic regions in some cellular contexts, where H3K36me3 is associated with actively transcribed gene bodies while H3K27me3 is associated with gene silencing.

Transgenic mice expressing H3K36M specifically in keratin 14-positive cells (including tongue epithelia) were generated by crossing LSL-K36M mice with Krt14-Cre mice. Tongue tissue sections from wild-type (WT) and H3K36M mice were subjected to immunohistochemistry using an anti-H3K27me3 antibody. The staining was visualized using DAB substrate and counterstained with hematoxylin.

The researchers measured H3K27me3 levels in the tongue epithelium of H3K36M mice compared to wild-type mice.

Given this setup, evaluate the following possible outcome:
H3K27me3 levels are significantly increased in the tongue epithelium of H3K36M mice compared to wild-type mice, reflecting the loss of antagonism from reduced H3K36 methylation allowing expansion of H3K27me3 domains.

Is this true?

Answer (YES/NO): YES